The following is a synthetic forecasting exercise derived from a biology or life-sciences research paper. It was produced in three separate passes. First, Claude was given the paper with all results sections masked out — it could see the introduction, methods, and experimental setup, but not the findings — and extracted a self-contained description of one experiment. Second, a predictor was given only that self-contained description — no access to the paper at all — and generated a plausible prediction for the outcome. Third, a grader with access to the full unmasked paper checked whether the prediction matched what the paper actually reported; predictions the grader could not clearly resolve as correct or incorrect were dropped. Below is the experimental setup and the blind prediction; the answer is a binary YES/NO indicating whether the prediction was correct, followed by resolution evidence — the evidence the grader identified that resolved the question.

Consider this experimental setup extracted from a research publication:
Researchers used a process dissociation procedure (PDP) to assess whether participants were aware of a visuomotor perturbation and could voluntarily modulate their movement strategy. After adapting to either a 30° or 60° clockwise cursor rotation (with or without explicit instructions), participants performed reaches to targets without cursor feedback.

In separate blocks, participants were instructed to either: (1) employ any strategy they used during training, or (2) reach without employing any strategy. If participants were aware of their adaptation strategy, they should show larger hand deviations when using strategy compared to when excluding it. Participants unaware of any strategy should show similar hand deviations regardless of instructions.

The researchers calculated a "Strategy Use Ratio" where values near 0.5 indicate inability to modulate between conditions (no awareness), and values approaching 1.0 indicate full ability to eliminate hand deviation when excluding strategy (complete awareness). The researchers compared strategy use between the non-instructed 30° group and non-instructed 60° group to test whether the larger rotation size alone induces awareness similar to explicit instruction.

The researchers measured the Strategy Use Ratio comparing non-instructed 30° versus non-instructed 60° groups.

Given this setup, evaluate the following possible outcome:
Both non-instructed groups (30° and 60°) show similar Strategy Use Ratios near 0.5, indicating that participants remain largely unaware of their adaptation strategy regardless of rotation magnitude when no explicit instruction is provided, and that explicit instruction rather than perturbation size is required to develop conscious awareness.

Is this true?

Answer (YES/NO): NO